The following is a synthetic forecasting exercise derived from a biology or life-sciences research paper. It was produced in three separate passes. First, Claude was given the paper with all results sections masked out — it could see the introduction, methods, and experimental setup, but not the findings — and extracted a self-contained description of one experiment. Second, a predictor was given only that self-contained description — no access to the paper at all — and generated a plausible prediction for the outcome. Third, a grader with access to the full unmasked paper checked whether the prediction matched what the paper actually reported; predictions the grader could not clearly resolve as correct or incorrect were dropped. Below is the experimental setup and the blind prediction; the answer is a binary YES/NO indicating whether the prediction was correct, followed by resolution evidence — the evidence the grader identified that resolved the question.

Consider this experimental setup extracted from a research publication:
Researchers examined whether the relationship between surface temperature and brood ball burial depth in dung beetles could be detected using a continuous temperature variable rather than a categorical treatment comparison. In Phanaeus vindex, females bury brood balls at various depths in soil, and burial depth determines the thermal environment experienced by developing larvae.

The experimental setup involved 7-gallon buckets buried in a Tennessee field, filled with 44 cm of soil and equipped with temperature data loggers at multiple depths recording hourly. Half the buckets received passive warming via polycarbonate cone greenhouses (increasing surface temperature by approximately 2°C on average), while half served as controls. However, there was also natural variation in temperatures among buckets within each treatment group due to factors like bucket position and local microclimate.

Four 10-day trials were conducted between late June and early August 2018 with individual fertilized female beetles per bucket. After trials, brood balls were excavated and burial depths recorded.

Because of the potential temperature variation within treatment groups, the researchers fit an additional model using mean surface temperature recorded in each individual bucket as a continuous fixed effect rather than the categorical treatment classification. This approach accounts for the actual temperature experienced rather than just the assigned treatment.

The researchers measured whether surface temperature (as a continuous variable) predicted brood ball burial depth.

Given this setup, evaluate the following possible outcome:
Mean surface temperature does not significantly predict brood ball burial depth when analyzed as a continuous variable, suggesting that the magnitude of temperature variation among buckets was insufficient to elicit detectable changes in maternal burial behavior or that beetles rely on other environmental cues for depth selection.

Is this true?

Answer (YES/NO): NO